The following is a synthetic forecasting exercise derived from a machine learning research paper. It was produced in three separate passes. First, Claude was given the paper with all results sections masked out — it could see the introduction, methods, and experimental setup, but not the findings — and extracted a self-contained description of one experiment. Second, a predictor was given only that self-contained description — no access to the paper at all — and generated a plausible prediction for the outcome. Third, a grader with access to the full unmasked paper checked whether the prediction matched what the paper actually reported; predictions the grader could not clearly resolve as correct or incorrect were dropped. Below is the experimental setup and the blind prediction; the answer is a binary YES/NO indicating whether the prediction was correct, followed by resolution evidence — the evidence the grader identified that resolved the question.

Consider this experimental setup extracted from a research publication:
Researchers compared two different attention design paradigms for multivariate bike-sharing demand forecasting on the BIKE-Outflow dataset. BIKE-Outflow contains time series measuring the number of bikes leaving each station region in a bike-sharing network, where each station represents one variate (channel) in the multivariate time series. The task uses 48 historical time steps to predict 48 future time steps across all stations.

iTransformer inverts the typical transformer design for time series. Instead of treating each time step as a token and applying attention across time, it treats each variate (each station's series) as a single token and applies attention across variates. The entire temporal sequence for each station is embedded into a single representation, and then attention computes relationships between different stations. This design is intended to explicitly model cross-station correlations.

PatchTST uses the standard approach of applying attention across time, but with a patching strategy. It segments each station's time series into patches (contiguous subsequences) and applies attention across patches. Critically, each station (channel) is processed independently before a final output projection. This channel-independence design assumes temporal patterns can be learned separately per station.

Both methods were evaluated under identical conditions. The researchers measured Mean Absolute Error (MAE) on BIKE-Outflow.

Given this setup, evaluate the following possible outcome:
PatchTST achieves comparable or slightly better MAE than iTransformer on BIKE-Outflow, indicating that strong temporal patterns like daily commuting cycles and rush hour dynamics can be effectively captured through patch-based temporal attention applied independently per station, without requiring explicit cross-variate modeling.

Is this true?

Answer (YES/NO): YES